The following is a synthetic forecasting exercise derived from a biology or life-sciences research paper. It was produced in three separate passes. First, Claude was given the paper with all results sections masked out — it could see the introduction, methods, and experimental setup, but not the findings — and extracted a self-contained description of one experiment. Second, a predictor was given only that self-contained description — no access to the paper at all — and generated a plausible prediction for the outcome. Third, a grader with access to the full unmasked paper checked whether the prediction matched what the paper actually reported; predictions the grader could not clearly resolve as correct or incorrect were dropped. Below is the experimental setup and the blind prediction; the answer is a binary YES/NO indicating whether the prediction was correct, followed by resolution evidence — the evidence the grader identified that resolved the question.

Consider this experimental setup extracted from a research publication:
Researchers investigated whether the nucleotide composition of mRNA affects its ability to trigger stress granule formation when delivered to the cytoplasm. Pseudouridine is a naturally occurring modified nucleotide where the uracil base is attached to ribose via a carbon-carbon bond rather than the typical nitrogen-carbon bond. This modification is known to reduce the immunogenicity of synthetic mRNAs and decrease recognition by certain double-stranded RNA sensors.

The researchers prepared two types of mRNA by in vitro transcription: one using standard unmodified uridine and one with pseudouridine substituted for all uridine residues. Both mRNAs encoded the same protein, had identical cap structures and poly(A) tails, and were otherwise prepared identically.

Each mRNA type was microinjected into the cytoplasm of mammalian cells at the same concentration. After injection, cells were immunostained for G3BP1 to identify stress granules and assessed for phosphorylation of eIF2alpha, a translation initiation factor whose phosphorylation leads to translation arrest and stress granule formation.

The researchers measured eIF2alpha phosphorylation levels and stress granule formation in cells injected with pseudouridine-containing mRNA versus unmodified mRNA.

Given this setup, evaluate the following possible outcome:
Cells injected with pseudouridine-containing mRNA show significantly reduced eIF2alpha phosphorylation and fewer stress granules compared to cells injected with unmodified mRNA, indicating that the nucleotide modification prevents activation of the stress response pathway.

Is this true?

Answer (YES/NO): YES